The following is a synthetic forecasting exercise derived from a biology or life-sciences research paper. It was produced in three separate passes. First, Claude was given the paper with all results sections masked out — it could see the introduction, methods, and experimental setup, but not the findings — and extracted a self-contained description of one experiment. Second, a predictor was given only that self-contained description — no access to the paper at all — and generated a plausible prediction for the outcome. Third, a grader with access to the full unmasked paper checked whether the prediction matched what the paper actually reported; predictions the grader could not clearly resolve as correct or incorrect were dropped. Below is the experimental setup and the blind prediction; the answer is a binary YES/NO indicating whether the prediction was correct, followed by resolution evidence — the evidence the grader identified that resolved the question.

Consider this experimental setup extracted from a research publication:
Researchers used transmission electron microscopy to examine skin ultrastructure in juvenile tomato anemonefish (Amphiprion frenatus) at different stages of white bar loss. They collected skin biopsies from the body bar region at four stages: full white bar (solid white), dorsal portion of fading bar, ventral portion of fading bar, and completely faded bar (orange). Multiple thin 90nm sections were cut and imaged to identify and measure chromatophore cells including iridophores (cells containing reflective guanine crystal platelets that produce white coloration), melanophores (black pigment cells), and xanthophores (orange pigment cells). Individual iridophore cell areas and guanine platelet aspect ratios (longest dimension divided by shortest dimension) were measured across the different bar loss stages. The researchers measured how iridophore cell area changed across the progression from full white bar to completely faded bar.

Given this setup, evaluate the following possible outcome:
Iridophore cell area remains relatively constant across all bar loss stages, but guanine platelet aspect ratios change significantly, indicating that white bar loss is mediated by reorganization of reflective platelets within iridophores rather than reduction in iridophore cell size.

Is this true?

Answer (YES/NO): NO